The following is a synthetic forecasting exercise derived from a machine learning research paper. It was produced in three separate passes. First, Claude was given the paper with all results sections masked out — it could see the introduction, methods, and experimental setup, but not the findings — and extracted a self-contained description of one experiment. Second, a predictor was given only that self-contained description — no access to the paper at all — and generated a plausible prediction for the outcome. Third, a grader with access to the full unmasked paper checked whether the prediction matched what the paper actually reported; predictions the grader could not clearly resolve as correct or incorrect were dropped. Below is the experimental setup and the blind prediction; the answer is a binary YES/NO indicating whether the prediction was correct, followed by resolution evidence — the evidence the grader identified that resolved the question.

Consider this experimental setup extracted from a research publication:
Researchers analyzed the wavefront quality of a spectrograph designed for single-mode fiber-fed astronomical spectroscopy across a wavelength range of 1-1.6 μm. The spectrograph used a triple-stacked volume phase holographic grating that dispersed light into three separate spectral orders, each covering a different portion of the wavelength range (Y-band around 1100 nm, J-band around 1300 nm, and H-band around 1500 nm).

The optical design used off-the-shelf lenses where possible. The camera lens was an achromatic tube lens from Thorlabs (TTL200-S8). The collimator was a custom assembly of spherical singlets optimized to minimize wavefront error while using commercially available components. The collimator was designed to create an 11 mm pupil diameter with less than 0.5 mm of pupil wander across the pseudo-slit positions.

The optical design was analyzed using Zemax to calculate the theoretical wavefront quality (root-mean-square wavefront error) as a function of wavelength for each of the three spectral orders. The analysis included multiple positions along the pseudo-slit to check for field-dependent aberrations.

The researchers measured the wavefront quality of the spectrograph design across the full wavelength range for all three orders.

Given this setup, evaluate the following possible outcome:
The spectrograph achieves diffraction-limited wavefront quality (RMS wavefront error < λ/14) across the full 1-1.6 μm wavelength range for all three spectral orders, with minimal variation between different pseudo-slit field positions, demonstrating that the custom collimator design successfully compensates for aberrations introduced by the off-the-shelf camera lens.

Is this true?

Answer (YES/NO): NO